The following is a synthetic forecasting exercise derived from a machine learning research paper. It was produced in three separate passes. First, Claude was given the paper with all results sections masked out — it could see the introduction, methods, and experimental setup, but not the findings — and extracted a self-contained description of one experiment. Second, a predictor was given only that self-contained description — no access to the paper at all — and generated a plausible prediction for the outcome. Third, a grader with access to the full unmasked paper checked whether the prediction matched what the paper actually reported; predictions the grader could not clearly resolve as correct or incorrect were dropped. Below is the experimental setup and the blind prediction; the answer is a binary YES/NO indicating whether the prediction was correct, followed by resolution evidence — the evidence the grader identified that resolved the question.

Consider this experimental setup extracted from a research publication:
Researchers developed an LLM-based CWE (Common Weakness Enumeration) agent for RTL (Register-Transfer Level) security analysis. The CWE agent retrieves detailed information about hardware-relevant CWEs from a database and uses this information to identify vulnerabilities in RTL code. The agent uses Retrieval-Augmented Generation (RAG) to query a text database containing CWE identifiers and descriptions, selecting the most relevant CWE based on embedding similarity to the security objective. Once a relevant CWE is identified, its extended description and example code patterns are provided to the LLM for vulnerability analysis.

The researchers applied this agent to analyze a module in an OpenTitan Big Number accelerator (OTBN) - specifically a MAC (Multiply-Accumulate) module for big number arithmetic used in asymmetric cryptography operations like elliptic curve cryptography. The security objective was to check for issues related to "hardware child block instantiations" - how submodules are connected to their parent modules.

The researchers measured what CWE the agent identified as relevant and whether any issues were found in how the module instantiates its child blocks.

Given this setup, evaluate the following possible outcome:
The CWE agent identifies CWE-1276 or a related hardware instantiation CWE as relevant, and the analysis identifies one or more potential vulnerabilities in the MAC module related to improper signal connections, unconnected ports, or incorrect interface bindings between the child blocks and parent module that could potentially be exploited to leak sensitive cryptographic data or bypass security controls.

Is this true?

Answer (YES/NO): NO